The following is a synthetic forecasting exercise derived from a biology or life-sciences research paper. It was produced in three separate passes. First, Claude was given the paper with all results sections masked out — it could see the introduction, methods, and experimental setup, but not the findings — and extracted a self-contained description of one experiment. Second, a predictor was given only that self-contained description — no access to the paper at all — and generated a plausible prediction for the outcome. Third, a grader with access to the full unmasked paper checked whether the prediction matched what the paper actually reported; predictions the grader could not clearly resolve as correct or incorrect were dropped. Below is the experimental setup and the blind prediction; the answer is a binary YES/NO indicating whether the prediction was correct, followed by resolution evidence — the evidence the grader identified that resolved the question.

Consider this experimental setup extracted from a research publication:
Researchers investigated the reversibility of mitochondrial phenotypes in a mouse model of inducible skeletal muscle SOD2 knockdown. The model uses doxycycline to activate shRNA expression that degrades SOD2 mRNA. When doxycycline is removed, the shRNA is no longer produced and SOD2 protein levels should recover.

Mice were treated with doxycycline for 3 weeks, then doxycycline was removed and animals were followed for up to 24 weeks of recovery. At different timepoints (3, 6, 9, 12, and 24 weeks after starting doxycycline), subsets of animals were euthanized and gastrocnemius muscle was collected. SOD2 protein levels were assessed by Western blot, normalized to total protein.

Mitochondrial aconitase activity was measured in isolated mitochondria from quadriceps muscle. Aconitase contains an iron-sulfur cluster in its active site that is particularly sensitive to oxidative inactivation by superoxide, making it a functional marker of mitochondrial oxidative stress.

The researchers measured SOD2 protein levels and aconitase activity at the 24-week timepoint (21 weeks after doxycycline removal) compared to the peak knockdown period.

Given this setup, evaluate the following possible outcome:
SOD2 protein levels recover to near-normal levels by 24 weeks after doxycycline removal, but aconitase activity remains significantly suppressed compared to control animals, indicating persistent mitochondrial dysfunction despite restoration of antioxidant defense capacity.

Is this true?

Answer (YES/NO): NO